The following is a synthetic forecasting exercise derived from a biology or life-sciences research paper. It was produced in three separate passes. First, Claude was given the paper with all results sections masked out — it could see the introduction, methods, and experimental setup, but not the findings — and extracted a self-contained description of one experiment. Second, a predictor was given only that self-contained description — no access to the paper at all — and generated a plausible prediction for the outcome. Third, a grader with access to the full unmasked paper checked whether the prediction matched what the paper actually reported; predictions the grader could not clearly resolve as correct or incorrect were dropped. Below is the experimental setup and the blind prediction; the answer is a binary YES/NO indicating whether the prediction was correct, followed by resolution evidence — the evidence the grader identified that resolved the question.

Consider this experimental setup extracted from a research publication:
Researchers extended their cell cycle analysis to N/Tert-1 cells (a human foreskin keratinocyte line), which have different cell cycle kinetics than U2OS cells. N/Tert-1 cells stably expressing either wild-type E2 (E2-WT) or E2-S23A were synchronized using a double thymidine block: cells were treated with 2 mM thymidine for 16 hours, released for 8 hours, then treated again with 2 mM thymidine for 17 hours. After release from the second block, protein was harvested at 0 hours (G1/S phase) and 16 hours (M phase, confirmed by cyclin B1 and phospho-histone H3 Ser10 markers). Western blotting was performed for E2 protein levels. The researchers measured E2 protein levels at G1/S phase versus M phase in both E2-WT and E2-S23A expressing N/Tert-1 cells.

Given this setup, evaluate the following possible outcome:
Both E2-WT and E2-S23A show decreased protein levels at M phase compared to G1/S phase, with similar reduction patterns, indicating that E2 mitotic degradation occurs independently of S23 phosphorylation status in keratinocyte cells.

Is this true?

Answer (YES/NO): NO